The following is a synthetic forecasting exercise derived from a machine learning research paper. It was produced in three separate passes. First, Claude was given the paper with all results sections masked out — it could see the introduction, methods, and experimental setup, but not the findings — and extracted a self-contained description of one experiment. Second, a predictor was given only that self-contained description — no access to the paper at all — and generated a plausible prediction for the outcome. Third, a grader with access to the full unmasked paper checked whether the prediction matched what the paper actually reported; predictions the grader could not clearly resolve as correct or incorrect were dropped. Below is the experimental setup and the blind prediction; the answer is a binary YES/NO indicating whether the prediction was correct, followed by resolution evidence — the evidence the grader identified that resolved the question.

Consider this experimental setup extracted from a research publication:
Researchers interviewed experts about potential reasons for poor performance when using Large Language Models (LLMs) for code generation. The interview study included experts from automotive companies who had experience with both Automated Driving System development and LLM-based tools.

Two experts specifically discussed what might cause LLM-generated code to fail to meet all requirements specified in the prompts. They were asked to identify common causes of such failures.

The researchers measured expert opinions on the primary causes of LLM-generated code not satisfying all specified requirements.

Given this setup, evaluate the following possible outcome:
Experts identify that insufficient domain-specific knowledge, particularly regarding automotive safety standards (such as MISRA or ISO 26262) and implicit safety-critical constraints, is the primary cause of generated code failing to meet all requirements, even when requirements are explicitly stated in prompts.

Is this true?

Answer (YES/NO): NO